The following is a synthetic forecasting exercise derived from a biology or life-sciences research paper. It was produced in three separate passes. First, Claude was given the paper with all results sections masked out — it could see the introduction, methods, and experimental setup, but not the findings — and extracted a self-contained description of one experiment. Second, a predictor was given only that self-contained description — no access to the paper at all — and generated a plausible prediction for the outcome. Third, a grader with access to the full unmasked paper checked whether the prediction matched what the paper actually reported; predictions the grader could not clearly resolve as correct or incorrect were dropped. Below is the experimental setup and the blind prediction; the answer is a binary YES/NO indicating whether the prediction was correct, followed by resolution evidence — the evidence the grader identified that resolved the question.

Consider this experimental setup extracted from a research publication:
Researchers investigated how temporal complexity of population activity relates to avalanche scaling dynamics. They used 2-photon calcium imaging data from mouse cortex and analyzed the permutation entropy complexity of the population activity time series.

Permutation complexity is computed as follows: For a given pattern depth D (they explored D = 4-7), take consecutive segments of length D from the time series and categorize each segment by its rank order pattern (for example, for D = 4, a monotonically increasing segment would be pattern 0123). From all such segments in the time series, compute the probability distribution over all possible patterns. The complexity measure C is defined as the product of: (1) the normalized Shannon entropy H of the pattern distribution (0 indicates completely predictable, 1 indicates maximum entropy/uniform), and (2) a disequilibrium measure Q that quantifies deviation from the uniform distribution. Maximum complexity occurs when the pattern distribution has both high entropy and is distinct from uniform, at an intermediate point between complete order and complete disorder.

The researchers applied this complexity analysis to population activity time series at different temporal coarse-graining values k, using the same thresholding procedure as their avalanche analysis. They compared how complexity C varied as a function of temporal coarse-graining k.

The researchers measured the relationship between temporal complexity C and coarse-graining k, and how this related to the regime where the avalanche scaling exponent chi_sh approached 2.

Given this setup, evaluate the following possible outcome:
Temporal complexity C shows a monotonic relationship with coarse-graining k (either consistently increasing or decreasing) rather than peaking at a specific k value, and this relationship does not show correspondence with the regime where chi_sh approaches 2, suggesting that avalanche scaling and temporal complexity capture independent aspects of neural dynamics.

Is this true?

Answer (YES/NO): NO